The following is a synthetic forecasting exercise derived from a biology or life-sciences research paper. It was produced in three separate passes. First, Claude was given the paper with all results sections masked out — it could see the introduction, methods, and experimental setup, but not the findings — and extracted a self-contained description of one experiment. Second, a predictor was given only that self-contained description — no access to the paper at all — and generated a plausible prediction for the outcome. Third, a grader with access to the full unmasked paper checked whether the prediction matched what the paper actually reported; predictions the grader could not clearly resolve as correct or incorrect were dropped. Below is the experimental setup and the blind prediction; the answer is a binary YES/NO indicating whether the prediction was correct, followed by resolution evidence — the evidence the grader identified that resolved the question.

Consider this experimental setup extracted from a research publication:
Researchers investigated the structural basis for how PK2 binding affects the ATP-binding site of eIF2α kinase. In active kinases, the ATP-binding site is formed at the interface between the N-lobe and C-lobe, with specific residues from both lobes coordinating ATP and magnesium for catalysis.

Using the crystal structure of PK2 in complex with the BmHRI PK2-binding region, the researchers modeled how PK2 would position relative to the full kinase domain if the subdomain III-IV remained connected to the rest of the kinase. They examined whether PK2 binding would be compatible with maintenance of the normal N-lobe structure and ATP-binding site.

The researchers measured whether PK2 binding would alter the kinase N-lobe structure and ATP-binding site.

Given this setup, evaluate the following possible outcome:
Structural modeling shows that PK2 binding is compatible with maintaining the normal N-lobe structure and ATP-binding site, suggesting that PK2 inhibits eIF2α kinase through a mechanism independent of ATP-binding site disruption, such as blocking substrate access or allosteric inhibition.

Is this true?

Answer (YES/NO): NO